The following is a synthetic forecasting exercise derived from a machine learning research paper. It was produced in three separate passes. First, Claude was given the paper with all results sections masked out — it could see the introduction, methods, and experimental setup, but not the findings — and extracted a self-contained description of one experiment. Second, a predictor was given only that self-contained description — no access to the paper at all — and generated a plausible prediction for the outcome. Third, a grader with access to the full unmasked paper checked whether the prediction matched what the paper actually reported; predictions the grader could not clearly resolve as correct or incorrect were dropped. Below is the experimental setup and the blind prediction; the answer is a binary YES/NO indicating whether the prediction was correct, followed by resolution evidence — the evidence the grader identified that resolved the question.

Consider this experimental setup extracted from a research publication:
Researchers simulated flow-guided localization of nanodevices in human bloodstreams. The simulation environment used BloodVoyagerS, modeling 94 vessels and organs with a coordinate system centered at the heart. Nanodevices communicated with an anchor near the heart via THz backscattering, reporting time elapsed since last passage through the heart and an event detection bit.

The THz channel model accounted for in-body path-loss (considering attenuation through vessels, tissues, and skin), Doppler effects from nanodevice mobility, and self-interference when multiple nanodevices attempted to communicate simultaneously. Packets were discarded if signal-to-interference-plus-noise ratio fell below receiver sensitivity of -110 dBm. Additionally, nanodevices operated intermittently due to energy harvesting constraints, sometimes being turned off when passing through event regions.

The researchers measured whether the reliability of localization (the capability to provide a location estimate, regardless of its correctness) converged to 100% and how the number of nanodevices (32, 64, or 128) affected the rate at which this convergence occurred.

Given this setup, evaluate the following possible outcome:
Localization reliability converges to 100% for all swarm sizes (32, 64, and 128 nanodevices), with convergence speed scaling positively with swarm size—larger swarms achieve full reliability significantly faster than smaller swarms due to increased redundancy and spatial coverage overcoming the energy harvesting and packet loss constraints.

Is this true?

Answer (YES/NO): YES